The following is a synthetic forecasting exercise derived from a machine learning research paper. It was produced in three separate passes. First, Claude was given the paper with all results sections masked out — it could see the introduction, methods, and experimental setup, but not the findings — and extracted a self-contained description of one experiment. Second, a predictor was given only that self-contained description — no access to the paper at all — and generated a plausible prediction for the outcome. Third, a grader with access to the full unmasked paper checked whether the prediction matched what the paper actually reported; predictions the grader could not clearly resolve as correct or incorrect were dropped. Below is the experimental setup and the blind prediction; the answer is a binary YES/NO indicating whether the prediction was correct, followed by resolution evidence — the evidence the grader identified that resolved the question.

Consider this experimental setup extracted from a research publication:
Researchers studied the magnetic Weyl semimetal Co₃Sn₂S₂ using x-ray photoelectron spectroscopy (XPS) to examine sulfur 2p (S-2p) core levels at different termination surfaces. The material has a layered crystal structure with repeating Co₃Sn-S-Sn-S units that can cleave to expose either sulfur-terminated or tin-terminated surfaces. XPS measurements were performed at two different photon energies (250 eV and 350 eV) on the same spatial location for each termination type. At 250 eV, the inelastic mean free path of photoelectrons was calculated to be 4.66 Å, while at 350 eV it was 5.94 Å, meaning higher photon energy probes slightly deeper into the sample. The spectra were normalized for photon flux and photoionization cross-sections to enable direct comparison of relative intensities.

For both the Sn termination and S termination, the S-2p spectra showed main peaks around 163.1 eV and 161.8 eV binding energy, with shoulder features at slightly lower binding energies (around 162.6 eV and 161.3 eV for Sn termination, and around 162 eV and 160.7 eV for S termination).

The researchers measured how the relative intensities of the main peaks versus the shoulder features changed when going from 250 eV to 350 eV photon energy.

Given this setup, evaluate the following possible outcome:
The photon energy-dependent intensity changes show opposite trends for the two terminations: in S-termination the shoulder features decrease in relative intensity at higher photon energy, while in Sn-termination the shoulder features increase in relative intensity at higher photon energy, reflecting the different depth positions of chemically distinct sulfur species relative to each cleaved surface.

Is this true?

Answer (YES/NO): NO